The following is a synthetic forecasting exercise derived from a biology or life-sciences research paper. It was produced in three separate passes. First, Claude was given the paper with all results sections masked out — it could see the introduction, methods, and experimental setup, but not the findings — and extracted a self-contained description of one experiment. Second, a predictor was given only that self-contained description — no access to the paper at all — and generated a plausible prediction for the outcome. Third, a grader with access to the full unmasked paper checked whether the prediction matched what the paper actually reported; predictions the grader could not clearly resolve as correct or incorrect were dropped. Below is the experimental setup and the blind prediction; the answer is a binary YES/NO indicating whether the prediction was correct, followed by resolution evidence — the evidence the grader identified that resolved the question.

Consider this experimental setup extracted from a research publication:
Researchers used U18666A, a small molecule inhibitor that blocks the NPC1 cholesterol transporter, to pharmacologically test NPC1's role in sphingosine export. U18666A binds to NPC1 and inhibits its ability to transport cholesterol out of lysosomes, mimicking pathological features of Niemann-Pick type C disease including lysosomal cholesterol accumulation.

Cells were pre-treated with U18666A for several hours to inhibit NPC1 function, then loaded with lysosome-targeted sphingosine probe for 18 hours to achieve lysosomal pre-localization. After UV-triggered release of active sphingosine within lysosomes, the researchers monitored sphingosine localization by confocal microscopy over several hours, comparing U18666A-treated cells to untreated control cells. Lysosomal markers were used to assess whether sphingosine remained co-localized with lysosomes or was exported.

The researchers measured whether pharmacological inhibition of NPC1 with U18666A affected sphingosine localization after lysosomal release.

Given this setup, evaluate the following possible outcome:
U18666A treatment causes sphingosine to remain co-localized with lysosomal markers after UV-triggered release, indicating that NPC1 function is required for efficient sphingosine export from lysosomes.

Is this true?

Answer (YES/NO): YES